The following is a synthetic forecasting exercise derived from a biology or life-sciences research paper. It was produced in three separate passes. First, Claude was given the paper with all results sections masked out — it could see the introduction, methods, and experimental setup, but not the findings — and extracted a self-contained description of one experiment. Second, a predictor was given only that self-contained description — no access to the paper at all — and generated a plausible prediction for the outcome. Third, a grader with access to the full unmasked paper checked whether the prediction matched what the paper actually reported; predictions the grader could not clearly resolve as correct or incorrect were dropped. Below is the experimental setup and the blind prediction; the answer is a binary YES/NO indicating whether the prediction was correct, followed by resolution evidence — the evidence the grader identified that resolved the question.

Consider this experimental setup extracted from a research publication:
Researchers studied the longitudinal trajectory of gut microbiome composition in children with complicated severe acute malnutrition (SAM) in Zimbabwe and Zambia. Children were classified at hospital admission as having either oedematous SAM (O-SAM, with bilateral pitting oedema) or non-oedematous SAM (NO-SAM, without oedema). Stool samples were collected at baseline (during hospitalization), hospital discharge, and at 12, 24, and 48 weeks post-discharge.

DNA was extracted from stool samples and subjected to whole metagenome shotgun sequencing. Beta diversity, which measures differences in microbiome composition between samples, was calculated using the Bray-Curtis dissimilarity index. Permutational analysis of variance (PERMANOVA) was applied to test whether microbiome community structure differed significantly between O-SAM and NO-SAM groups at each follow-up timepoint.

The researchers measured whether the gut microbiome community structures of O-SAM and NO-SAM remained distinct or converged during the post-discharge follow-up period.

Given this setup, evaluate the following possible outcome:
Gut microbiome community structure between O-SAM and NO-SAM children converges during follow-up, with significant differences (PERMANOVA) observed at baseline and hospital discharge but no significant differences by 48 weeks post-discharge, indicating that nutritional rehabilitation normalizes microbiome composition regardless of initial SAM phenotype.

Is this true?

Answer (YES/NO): NO